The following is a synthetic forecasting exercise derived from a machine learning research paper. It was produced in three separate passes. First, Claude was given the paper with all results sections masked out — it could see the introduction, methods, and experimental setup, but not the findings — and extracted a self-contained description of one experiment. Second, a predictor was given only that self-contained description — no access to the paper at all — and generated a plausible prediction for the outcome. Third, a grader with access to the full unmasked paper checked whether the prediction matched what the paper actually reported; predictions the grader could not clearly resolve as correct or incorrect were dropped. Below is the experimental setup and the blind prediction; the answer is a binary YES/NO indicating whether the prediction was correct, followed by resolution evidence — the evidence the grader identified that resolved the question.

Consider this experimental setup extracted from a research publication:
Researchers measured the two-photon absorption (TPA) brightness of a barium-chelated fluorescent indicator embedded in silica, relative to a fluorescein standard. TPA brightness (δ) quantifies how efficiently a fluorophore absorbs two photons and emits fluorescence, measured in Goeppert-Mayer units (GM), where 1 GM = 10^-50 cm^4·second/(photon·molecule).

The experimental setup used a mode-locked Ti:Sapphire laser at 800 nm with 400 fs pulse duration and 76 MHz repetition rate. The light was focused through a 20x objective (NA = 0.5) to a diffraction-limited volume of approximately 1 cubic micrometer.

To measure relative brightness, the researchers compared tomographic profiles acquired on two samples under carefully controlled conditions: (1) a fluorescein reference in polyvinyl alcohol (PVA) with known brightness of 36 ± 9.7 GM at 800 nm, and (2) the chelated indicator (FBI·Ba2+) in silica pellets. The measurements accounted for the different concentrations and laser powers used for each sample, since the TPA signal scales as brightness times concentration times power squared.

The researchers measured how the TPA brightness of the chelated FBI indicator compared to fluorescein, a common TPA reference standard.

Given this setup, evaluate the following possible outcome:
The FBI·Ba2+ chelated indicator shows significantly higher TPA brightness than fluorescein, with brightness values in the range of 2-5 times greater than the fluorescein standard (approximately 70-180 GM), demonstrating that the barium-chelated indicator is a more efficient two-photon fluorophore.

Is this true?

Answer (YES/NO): NO